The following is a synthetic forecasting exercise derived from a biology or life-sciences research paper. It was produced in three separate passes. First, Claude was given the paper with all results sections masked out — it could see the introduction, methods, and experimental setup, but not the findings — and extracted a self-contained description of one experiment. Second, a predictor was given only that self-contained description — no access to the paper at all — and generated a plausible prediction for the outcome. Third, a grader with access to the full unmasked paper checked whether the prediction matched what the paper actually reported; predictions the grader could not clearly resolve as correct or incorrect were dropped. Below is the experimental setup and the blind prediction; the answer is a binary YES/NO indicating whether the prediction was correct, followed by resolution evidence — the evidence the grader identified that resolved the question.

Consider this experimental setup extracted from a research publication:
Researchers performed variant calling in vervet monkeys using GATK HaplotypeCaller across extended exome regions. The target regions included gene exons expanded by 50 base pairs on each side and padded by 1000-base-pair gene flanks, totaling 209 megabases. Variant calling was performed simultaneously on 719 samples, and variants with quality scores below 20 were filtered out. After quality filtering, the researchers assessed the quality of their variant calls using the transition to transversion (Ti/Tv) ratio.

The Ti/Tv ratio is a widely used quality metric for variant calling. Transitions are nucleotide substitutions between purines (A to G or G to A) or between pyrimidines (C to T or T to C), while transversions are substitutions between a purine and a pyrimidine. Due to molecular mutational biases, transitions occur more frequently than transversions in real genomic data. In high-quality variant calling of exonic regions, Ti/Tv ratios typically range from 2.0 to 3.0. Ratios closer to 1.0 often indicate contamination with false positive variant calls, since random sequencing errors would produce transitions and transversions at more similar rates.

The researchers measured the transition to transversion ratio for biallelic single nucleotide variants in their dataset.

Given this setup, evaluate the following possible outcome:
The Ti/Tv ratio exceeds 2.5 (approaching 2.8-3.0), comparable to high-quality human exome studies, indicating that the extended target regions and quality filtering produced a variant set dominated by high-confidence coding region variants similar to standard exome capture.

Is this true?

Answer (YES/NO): NO